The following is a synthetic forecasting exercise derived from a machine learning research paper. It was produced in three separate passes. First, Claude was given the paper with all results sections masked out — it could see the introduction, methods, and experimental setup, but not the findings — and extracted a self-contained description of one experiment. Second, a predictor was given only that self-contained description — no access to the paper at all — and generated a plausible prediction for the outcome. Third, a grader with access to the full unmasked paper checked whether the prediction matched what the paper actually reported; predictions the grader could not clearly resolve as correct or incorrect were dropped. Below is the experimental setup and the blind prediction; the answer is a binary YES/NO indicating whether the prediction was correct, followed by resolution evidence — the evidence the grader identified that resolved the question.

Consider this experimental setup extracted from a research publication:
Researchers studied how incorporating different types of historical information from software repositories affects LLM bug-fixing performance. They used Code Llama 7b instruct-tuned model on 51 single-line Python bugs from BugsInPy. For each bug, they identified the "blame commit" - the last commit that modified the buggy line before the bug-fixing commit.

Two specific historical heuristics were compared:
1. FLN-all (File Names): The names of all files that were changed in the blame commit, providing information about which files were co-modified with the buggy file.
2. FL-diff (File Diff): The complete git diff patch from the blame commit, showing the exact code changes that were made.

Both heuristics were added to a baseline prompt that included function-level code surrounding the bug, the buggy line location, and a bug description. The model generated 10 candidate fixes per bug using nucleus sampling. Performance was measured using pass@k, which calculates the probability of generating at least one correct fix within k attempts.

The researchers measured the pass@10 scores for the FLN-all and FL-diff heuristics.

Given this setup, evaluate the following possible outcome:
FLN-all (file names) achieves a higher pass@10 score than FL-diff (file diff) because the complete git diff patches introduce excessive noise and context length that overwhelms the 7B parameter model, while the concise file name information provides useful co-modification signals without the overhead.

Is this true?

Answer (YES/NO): YES